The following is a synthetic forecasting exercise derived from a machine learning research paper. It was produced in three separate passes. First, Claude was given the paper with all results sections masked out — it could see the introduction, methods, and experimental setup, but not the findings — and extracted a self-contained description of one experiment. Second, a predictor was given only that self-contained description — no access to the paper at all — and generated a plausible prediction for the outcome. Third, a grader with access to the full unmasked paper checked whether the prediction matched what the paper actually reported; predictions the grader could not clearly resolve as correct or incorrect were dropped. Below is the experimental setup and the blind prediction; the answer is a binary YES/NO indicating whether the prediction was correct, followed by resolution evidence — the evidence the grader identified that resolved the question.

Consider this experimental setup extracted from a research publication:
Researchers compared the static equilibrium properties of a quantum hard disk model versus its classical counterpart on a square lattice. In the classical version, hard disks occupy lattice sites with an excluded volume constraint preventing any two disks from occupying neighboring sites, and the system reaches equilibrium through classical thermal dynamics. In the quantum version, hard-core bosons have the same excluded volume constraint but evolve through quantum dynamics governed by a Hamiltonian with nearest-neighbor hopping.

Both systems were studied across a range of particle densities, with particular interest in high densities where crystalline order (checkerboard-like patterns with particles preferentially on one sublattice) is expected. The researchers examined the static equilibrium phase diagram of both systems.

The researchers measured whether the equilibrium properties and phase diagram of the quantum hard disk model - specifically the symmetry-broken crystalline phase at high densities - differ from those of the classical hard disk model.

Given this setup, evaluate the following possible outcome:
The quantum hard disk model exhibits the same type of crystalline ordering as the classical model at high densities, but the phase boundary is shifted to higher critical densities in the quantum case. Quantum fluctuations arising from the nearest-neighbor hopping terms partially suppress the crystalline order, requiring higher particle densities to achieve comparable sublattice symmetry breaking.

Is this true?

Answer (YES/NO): NO